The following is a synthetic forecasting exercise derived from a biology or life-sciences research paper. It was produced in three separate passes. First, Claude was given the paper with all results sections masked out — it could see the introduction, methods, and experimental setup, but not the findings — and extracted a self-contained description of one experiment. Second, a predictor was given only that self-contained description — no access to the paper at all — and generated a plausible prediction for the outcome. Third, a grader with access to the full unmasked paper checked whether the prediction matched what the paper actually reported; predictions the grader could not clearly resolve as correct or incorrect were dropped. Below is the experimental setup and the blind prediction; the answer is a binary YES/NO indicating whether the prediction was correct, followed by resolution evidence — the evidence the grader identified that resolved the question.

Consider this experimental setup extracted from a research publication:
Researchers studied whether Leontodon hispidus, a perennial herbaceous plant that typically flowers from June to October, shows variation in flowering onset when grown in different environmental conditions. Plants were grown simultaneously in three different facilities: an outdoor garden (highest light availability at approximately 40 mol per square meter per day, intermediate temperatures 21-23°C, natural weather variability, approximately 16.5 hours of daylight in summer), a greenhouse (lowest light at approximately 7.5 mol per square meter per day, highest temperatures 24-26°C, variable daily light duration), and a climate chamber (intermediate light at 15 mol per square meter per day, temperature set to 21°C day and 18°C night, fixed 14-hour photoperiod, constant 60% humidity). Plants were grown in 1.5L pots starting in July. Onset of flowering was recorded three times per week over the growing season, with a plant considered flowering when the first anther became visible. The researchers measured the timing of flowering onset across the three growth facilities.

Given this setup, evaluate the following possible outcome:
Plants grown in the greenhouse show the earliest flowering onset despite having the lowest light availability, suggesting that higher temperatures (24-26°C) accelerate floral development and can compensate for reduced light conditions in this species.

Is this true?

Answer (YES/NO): NO